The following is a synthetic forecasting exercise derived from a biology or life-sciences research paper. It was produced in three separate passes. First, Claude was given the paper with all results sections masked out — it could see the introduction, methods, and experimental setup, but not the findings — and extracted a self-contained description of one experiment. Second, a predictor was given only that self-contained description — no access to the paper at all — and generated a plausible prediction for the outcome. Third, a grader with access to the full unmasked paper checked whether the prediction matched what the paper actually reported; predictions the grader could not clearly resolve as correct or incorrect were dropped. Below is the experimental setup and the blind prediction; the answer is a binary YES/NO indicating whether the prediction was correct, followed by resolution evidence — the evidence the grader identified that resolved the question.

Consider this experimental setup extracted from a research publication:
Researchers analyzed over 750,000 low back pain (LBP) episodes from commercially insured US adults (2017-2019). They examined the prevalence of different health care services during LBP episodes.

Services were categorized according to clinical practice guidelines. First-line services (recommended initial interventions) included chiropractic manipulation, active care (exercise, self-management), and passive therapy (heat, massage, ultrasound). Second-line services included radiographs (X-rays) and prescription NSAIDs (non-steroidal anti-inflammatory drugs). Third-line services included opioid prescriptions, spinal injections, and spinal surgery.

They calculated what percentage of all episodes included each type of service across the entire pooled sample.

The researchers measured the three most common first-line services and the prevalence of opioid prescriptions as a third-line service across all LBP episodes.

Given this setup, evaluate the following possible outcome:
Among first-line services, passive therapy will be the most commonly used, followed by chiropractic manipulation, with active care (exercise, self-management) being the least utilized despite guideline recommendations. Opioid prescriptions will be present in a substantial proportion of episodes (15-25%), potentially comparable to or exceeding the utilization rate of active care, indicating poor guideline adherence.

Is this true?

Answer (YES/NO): NO